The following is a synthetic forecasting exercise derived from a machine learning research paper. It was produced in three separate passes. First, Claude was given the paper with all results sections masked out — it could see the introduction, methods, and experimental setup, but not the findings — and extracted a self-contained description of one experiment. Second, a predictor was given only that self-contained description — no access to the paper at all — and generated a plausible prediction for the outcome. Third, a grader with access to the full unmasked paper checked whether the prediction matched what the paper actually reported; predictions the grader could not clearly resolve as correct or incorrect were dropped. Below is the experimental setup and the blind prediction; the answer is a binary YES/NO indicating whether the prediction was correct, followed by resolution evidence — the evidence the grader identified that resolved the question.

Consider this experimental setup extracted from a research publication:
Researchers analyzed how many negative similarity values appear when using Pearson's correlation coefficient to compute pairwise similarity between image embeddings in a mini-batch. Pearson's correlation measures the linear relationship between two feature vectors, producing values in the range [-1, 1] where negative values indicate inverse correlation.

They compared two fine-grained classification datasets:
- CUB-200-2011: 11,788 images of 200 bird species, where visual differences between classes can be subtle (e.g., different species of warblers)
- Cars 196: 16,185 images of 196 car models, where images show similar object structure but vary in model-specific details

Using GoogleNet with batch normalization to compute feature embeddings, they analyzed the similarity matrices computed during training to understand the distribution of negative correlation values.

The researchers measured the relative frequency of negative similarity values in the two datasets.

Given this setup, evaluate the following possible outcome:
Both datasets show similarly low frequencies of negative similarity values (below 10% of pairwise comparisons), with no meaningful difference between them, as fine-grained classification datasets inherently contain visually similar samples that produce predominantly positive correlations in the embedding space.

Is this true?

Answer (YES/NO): NO